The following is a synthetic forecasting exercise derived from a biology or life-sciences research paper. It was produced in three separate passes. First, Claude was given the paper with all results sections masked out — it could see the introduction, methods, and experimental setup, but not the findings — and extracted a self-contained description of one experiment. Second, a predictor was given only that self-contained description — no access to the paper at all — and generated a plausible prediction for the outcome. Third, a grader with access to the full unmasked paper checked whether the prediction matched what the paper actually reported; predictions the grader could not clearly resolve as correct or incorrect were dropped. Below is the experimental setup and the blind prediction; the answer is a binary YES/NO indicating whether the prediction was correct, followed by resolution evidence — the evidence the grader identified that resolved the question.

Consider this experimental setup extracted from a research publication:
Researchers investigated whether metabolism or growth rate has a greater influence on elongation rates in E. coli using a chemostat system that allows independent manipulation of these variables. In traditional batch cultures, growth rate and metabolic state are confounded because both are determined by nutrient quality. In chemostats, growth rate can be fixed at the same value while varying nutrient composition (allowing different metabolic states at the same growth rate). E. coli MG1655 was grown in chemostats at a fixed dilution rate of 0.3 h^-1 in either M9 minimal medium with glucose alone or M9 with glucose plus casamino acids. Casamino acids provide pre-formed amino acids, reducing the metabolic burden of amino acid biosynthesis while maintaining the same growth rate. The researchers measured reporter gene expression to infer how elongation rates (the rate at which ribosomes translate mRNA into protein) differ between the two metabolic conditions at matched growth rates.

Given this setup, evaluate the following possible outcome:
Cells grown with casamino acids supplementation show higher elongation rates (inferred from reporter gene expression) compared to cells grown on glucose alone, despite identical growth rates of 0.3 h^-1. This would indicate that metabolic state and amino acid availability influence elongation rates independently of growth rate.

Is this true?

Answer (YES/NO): NO